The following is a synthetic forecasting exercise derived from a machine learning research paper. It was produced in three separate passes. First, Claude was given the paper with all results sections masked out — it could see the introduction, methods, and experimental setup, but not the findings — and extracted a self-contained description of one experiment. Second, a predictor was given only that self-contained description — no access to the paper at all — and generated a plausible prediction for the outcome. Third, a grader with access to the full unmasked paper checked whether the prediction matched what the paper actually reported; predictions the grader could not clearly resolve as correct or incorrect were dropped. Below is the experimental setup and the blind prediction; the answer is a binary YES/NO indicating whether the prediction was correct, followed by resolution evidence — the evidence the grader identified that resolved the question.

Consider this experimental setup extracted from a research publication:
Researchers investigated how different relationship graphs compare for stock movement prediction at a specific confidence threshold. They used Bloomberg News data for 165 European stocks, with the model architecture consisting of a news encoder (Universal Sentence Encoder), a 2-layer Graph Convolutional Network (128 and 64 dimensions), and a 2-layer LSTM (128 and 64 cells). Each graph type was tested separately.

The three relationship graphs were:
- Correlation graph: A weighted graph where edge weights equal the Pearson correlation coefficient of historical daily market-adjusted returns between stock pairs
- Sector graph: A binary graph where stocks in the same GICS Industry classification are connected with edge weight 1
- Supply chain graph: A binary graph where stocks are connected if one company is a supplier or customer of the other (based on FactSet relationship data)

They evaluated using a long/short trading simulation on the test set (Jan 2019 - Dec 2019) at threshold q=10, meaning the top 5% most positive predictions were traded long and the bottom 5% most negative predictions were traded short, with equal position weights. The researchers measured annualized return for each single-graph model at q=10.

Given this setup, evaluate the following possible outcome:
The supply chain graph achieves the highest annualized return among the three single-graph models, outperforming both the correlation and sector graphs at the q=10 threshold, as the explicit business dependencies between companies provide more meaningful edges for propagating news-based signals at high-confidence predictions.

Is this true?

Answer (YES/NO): YES